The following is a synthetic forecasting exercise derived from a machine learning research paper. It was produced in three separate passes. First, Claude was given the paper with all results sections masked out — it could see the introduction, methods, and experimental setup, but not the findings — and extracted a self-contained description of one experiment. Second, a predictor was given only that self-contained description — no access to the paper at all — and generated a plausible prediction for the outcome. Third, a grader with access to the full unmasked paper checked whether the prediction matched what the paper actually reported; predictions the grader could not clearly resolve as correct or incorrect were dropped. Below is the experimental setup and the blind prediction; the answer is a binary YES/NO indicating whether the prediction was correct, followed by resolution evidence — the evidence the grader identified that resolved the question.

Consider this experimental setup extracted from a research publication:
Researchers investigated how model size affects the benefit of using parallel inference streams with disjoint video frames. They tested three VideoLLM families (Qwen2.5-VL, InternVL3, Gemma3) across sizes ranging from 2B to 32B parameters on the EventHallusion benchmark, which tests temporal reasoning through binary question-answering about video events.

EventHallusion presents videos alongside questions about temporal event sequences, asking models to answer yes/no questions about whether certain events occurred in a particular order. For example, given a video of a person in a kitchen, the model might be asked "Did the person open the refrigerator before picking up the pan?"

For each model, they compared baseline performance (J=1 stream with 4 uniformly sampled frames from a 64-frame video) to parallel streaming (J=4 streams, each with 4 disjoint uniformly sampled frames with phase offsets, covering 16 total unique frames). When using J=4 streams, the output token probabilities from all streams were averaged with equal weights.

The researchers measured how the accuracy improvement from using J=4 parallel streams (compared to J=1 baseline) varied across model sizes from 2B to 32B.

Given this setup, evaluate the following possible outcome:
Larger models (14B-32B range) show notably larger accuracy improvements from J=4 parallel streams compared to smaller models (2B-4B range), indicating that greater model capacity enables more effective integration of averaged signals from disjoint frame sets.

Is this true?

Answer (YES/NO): YES